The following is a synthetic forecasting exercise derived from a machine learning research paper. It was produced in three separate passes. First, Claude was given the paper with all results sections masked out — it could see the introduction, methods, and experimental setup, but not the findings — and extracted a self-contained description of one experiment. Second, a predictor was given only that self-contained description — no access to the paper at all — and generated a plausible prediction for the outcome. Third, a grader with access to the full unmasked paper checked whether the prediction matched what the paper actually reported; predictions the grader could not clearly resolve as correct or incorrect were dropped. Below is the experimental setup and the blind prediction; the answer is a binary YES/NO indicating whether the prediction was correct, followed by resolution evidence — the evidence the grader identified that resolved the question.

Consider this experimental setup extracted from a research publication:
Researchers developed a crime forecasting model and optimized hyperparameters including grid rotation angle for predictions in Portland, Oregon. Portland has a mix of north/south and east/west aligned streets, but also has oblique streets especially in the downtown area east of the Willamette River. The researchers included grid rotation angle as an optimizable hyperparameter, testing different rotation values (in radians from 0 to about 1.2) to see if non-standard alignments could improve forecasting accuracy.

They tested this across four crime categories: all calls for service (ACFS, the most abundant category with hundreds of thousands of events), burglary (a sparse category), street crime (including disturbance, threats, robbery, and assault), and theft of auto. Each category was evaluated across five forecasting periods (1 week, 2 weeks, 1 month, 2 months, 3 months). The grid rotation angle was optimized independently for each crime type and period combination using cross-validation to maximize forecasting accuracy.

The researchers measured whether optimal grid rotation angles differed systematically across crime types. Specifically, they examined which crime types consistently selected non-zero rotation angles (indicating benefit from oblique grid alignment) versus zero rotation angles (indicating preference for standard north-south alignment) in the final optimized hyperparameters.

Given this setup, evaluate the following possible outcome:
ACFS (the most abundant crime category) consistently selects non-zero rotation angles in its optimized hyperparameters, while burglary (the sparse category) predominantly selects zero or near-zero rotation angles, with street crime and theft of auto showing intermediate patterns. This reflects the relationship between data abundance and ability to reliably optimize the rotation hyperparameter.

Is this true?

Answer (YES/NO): NO